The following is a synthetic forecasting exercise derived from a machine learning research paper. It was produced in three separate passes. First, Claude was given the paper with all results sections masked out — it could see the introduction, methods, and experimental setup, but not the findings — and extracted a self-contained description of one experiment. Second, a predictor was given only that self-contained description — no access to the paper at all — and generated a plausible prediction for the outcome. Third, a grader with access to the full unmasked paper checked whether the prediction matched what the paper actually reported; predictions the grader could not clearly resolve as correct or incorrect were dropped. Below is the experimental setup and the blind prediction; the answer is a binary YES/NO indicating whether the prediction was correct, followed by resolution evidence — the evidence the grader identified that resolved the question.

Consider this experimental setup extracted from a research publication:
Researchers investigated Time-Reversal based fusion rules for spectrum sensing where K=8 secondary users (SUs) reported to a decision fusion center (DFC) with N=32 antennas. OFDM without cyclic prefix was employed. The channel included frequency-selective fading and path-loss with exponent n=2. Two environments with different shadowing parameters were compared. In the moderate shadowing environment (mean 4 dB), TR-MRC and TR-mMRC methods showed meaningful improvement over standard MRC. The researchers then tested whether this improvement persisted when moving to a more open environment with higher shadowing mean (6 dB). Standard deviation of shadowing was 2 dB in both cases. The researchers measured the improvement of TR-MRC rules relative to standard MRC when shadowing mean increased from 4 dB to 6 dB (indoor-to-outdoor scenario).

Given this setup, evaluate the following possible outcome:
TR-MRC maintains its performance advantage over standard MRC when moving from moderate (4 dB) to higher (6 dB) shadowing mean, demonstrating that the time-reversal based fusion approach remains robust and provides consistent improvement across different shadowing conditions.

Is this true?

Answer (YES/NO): YES